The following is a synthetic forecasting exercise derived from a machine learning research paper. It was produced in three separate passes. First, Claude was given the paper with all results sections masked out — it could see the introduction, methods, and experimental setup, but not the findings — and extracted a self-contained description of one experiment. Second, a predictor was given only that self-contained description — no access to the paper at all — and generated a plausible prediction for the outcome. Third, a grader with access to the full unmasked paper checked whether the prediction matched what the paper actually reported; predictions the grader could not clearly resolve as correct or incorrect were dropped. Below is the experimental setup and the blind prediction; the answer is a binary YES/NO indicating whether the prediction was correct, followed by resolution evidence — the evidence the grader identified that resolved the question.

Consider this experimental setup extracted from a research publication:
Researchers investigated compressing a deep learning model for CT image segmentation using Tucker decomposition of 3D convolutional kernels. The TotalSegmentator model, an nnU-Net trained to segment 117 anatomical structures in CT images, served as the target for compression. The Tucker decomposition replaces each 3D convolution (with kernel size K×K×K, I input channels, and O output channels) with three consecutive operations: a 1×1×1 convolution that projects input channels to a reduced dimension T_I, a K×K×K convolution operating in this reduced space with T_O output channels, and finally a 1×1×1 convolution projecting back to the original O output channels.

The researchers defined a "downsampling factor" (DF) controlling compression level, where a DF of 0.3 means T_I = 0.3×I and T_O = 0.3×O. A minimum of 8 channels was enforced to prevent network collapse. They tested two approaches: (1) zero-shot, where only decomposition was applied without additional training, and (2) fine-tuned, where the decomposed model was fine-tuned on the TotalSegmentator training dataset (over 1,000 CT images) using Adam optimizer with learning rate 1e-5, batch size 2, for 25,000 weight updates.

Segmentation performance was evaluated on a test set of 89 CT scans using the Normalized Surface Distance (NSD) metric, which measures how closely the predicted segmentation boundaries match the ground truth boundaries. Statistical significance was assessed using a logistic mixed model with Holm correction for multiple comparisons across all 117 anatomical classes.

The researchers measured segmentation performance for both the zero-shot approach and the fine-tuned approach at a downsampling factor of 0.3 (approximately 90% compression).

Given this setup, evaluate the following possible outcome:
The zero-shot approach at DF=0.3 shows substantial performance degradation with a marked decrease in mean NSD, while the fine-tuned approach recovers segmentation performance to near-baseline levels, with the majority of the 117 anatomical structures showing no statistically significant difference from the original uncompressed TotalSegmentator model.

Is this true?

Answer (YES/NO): YES